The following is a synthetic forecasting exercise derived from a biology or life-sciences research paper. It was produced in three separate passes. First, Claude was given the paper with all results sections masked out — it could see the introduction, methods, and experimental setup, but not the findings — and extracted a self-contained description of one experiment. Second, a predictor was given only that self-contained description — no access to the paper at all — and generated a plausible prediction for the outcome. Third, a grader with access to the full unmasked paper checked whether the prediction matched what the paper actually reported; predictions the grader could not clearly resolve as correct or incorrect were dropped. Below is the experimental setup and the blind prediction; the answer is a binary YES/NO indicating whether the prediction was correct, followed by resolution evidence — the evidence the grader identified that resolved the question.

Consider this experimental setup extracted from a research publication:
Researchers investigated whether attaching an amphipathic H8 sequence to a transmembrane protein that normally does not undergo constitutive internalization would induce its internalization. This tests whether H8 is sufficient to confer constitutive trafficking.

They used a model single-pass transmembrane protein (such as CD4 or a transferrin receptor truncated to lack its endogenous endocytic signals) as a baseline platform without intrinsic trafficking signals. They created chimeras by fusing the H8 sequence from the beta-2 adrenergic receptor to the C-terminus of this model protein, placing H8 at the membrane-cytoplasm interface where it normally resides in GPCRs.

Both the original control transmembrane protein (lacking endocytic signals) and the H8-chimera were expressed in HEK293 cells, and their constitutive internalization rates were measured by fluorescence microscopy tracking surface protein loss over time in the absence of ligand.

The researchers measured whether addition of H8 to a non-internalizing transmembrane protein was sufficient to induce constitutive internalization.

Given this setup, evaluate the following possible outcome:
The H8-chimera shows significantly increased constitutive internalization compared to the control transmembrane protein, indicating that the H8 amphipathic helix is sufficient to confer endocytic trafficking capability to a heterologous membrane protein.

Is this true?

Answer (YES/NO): YES